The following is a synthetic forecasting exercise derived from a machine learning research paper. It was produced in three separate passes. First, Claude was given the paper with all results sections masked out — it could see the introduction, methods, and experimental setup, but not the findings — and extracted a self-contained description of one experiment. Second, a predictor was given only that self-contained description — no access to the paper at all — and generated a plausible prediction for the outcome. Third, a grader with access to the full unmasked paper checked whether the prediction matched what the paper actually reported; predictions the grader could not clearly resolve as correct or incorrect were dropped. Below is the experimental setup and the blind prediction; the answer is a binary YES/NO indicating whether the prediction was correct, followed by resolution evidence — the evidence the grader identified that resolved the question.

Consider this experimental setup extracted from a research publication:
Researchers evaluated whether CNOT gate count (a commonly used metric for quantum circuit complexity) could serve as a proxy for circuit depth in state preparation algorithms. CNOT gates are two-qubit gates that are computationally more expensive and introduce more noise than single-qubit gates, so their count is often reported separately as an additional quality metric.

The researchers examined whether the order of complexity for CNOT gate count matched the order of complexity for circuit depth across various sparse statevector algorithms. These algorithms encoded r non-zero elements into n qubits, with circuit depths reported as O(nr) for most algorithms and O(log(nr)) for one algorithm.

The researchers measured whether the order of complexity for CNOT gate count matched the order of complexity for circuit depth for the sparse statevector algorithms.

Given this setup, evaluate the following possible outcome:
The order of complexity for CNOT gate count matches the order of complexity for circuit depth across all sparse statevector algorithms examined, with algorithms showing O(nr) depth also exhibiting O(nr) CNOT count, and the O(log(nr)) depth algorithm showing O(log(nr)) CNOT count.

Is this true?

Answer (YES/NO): YES